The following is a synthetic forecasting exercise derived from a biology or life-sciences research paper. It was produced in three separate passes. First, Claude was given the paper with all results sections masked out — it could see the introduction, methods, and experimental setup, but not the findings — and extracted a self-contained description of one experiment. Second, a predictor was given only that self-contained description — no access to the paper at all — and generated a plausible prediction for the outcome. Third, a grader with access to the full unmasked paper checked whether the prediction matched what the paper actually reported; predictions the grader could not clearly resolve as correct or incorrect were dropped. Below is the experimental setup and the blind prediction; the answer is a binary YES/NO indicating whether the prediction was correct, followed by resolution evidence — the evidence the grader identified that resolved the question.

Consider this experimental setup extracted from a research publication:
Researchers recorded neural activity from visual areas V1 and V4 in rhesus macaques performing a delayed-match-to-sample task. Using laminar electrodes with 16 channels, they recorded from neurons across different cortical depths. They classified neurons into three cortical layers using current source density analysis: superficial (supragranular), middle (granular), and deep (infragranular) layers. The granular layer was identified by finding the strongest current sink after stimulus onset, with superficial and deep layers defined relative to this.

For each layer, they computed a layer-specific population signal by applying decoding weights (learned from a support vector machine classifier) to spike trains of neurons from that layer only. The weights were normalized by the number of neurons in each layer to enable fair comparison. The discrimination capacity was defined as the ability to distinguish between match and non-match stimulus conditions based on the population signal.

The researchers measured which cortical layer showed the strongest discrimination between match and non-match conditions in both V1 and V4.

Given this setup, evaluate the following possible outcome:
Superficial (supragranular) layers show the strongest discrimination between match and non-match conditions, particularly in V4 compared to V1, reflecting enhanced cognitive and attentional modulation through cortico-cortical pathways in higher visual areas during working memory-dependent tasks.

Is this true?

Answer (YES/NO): NO